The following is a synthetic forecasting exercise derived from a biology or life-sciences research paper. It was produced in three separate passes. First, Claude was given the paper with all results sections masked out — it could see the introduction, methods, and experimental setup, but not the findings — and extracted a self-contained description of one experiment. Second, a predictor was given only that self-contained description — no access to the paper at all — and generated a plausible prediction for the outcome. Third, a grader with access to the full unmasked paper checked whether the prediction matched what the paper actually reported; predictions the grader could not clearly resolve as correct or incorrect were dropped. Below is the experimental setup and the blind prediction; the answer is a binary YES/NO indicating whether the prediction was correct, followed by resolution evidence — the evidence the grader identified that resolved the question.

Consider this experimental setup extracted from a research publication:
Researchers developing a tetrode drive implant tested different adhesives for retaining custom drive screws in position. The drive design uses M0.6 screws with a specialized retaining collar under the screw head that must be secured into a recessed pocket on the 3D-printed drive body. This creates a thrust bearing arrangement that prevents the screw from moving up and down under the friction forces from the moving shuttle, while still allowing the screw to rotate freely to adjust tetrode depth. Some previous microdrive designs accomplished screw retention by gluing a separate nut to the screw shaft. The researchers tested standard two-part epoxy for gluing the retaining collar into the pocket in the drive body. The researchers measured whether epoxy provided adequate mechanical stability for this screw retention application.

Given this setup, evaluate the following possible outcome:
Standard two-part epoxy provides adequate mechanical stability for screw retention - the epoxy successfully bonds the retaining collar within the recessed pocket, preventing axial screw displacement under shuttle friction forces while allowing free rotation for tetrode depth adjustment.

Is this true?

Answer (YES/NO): NO